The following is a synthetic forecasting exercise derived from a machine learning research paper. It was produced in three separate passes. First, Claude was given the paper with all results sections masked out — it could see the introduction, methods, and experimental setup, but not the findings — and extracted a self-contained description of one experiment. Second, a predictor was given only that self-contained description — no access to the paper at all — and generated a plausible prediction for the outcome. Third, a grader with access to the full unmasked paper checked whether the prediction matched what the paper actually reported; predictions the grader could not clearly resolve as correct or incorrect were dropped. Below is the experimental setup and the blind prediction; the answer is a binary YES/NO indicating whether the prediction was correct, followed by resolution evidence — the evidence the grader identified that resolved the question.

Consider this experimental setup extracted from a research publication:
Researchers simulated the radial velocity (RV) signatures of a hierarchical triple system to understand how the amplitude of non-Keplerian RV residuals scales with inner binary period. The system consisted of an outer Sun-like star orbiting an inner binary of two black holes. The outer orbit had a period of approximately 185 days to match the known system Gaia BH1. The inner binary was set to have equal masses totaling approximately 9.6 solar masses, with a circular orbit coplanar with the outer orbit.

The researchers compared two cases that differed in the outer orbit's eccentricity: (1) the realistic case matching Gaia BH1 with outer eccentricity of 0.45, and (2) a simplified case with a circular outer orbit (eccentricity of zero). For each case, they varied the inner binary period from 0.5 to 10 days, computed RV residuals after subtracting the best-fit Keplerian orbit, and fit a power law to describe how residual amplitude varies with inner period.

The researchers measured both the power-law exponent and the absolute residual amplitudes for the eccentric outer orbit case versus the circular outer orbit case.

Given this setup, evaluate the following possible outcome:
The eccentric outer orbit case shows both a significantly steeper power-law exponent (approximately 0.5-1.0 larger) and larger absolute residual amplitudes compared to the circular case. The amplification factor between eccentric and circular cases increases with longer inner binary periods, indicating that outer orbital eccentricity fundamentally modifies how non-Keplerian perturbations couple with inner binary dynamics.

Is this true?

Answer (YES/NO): NO